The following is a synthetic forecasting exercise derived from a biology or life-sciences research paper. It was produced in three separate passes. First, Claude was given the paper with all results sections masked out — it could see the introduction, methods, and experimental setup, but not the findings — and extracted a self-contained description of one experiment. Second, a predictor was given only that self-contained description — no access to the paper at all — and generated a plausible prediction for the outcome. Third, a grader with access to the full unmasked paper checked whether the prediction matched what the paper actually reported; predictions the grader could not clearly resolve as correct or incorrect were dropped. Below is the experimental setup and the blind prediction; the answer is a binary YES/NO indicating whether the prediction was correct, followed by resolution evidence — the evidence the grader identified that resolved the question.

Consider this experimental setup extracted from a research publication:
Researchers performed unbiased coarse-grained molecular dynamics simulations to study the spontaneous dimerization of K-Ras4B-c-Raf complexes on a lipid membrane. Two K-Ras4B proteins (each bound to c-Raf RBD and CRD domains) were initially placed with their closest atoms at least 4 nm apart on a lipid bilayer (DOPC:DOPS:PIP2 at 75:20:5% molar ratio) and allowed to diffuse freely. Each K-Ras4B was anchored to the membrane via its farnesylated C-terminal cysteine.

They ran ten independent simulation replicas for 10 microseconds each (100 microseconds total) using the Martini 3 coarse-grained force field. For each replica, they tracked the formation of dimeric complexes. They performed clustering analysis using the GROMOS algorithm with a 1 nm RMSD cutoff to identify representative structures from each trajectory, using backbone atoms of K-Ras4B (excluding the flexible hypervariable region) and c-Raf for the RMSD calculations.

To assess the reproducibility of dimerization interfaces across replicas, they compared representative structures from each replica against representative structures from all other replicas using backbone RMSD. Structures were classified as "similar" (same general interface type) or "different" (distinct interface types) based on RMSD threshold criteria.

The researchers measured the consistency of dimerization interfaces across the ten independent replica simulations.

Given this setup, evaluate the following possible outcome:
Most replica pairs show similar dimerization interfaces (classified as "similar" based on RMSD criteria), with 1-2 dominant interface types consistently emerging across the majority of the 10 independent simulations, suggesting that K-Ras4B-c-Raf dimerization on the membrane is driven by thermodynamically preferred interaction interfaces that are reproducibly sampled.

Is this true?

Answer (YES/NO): NO